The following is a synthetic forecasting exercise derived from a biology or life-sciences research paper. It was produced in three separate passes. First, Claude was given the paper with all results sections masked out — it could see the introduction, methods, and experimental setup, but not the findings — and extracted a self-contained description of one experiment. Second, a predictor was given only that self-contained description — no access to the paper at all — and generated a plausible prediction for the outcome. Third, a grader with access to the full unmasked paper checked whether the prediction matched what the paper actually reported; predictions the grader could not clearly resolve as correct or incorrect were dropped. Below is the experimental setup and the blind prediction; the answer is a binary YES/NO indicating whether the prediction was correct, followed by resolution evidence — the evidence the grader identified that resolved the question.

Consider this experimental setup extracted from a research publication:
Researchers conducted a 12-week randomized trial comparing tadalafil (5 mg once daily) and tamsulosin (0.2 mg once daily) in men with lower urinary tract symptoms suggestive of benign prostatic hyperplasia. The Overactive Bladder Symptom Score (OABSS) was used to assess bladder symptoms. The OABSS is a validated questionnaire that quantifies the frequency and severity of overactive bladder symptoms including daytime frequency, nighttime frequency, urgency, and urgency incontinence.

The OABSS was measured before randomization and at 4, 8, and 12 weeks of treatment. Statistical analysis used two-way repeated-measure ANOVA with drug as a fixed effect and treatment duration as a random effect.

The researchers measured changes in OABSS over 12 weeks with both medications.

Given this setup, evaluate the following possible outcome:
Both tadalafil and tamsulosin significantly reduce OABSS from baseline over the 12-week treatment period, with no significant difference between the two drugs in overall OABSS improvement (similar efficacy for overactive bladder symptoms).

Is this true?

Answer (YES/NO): NO